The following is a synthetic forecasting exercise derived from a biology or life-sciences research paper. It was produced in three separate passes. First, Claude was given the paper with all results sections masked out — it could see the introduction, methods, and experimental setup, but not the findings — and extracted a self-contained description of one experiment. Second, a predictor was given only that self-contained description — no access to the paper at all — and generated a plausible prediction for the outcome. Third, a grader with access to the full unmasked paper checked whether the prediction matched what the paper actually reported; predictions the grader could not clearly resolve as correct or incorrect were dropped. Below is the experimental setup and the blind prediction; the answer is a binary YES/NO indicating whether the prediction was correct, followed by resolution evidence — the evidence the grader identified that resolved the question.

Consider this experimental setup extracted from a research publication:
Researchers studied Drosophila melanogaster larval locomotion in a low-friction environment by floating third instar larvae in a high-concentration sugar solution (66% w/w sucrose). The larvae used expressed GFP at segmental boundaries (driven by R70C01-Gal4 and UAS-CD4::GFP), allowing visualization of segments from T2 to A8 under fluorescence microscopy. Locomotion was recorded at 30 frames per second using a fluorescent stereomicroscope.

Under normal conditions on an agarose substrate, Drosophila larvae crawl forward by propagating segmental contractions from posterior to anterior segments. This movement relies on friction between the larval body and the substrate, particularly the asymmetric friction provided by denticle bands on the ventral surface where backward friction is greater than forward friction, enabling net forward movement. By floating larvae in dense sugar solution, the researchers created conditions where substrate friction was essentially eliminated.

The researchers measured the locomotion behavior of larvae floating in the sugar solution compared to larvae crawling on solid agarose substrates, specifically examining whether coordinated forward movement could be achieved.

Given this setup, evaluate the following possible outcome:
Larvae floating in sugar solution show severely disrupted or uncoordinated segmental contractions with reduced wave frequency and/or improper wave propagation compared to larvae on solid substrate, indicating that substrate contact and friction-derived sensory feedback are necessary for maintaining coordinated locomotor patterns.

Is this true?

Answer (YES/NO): NO